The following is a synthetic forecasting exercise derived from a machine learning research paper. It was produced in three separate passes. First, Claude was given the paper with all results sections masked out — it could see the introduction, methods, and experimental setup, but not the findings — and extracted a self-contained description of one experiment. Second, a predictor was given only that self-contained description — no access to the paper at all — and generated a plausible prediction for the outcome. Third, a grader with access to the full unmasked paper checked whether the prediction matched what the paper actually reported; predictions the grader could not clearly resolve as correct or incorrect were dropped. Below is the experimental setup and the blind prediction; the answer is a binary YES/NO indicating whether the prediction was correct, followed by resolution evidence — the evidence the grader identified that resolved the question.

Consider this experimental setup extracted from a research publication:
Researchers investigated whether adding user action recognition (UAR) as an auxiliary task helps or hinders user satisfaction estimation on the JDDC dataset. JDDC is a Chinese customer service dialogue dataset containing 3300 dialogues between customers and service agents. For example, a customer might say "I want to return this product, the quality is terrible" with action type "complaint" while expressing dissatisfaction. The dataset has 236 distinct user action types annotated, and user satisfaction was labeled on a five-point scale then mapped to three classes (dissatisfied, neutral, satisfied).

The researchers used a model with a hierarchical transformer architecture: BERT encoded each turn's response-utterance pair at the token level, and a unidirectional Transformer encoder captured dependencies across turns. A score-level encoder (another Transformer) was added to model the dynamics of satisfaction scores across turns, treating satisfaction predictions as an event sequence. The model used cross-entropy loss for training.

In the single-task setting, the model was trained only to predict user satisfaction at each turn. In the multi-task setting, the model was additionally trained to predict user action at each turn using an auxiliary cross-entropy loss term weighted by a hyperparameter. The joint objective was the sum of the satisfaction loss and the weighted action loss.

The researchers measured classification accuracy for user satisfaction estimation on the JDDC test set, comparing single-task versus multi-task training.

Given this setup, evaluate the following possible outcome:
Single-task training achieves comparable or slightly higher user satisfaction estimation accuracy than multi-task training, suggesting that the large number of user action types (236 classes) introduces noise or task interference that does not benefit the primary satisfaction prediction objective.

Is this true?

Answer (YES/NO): YES